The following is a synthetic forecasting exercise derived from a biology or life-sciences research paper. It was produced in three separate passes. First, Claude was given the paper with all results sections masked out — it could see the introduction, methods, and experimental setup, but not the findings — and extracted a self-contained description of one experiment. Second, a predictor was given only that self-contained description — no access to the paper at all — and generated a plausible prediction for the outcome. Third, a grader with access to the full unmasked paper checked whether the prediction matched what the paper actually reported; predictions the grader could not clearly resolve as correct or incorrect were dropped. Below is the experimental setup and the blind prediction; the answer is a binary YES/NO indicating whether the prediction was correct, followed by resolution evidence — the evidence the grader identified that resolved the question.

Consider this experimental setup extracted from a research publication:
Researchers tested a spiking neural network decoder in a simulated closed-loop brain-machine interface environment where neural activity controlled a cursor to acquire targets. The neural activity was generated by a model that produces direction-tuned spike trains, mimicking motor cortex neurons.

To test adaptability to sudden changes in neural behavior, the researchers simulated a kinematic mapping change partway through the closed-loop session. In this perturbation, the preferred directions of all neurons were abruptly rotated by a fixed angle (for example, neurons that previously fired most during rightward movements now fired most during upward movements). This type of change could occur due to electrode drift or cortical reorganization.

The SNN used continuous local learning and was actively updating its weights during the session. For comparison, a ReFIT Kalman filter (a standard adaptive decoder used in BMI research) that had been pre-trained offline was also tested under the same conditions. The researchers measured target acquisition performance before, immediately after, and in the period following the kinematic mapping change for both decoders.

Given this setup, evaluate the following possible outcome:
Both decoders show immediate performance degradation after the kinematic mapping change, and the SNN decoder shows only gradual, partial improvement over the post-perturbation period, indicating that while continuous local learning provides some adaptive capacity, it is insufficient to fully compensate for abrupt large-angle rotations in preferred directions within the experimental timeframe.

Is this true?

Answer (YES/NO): NO